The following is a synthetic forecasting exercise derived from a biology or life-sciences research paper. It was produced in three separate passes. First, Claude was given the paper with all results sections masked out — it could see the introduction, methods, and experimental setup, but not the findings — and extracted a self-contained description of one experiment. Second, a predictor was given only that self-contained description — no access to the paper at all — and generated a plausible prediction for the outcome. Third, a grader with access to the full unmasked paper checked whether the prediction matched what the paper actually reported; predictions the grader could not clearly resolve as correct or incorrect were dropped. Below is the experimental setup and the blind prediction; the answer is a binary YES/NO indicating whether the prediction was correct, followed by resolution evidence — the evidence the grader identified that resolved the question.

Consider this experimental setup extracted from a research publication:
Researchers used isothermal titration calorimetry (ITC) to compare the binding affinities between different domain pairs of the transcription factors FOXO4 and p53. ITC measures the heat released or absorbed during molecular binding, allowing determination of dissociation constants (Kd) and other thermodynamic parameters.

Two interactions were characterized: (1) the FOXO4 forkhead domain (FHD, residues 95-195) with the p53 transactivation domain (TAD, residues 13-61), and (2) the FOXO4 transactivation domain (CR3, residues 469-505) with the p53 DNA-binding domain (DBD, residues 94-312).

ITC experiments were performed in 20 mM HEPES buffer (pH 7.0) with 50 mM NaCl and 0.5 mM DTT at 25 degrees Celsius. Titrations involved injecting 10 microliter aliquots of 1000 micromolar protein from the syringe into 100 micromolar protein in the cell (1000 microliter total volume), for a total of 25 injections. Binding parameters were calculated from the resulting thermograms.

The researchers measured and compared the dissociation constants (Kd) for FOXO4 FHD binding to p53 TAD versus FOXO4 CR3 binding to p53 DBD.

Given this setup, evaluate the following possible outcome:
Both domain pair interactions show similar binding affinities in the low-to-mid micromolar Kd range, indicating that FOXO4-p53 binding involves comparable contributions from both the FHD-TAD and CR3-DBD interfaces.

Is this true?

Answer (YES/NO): NO